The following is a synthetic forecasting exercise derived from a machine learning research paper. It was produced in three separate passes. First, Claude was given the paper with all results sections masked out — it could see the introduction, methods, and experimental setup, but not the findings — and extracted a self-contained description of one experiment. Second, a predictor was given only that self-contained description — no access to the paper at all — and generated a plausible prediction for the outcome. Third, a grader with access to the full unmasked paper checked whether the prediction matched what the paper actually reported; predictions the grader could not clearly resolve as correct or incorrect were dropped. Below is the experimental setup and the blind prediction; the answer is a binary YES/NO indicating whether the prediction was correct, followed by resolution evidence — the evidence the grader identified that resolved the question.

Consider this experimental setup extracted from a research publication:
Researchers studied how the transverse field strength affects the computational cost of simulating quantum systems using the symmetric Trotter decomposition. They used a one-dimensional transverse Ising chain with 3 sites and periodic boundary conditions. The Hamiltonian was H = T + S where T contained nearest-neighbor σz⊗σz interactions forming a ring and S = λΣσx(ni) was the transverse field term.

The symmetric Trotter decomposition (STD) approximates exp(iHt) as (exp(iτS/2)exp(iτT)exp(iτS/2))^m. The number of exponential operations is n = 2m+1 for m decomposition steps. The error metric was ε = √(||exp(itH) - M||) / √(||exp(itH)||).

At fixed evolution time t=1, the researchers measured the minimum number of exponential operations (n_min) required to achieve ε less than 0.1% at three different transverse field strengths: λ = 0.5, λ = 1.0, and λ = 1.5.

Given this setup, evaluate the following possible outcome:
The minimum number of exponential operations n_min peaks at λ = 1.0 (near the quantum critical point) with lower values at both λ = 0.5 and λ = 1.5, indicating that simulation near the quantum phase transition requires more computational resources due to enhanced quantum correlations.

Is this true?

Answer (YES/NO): NO